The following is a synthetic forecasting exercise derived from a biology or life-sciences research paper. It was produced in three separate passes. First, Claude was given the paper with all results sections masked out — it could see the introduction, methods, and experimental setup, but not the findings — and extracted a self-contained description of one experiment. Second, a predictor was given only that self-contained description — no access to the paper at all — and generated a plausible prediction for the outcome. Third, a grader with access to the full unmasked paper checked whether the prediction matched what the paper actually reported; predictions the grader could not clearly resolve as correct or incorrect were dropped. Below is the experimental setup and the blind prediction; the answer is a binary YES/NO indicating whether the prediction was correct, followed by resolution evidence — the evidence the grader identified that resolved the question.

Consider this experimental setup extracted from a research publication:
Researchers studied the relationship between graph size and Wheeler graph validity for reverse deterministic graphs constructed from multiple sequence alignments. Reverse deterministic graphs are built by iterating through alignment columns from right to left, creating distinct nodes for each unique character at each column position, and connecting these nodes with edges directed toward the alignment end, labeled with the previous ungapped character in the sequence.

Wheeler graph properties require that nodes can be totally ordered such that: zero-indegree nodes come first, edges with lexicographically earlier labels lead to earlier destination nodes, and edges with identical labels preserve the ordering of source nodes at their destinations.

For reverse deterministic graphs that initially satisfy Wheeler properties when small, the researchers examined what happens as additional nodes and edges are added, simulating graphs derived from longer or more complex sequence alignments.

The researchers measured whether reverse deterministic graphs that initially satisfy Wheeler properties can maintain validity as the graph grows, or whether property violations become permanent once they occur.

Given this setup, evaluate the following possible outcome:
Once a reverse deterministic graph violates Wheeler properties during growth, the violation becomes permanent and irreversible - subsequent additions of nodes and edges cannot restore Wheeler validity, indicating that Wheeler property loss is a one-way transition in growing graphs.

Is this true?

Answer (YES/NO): YES